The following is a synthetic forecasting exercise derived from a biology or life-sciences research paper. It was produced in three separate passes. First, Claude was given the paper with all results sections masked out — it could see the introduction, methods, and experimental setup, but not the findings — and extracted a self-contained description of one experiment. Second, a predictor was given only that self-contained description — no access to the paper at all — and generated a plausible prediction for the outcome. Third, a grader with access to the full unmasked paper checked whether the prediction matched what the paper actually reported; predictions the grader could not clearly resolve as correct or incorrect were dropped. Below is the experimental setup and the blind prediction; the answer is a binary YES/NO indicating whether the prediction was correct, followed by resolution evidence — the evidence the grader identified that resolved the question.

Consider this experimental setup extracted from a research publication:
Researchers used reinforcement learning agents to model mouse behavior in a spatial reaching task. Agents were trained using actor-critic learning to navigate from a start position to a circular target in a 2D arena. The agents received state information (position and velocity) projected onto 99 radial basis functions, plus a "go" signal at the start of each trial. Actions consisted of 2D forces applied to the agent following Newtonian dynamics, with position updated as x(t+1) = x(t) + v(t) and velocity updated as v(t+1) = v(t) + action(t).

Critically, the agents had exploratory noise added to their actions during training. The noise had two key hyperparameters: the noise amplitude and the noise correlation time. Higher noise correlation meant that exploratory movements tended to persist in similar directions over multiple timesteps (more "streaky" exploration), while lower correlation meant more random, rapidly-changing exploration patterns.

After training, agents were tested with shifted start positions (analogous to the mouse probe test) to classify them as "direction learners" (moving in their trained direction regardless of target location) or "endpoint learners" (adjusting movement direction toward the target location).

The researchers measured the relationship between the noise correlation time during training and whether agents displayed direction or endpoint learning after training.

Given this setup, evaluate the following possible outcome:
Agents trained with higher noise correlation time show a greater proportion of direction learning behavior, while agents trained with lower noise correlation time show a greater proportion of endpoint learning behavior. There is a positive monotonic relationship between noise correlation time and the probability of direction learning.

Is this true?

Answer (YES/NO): NO